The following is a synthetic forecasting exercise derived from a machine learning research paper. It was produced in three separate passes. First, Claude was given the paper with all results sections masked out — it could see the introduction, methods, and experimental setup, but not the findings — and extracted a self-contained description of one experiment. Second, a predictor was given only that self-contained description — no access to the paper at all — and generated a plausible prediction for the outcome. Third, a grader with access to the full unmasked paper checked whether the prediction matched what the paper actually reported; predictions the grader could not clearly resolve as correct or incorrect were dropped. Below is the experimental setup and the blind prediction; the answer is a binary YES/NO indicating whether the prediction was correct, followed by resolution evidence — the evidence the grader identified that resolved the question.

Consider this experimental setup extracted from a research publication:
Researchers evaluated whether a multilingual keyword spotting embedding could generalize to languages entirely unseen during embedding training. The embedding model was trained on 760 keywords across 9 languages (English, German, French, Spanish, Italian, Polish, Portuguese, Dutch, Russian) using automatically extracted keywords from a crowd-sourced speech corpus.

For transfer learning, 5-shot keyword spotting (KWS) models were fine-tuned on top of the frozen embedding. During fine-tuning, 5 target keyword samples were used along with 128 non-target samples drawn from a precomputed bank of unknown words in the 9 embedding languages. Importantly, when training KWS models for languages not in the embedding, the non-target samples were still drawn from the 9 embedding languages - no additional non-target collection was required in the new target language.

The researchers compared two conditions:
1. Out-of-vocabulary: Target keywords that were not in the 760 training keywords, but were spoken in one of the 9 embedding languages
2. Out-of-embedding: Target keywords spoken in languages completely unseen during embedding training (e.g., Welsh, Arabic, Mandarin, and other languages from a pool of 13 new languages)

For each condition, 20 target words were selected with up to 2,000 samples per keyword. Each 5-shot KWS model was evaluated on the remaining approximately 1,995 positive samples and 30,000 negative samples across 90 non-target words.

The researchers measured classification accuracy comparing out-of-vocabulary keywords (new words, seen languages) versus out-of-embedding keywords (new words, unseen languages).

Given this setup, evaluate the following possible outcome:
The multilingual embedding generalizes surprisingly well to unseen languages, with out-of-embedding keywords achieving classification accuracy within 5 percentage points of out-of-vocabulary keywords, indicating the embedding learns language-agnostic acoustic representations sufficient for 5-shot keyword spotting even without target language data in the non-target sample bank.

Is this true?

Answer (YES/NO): NO